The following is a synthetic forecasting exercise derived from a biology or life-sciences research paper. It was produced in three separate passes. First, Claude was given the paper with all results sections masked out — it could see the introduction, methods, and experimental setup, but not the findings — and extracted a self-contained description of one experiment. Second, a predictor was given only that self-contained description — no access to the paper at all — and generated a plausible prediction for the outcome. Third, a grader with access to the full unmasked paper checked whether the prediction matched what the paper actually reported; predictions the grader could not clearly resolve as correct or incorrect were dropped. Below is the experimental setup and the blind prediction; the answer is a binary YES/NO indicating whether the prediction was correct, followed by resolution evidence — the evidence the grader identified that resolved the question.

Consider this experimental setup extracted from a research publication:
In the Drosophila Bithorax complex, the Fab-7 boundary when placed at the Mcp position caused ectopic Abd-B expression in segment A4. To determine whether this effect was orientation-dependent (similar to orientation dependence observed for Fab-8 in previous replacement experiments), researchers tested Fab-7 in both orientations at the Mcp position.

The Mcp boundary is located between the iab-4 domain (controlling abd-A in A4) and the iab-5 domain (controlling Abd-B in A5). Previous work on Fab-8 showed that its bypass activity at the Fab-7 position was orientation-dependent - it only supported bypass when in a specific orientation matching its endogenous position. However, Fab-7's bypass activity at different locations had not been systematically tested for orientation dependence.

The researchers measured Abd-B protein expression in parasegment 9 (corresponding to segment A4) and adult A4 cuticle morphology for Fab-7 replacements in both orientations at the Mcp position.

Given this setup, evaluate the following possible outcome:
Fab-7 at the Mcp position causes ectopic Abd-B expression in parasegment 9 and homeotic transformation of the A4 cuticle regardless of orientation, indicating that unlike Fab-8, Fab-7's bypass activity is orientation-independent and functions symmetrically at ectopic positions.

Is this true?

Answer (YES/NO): NO